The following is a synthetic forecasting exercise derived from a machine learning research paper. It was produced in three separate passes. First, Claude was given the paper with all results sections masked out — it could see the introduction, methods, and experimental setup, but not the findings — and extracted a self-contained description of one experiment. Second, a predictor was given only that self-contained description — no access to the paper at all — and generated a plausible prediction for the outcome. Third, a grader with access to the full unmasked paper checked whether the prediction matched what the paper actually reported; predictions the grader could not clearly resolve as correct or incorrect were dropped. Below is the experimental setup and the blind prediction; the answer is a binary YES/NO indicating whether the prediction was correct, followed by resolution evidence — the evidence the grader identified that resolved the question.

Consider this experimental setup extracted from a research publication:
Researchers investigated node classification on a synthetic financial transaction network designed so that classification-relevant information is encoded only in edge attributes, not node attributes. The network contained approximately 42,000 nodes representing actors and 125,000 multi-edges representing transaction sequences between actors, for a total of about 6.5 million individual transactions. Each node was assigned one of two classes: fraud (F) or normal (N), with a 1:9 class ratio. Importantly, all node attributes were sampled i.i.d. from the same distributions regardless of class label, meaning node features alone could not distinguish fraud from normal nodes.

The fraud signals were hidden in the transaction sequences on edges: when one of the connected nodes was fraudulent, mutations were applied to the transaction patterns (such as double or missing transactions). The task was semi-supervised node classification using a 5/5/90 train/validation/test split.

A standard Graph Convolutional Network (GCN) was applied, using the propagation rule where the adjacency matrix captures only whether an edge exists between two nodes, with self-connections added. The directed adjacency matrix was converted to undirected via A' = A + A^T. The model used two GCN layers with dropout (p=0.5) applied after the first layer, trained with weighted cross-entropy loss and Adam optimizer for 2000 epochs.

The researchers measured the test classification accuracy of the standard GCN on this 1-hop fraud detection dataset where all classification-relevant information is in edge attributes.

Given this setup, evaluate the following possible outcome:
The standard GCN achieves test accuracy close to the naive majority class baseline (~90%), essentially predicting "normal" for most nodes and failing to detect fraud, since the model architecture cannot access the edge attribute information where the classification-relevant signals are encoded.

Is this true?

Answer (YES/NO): NO